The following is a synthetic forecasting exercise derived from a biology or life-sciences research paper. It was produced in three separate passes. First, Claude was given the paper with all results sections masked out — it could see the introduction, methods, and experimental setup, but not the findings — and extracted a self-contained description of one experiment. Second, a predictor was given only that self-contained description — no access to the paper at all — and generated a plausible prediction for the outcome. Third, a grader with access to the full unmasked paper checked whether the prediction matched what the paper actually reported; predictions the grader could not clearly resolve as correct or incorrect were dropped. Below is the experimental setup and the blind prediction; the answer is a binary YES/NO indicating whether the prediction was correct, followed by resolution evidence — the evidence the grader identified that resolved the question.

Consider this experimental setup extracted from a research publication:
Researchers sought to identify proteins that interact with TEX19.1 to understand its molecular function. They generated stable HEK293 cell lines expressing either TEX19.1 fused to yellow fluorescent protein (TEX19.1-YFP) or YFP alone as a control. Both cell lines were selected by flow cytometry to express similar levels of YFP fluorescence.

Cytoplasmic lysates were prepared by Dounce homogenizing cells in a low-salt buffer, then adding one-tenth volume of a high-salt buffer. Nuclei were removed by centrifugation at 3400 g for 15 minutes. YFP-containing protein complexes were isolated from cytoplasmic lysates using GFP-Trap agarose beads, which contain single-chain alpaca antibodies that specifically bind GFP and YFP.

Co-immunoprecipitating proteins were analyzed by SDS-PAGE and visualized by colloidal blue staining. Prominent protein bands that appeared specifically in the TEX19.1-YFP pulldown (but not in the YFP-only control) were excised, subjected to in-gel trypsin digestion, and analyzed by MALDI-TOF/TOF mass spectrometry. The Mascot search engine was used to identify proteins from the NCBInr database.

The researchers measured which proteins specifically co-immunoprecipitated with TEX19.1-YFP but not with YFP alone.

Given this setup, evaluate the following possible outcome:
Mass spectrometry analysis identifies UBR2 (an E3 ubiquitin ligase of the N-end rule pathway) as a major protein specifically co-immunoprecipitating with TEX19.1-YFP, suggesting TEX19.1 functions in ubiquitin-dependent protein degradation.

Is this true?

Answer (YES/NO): YES